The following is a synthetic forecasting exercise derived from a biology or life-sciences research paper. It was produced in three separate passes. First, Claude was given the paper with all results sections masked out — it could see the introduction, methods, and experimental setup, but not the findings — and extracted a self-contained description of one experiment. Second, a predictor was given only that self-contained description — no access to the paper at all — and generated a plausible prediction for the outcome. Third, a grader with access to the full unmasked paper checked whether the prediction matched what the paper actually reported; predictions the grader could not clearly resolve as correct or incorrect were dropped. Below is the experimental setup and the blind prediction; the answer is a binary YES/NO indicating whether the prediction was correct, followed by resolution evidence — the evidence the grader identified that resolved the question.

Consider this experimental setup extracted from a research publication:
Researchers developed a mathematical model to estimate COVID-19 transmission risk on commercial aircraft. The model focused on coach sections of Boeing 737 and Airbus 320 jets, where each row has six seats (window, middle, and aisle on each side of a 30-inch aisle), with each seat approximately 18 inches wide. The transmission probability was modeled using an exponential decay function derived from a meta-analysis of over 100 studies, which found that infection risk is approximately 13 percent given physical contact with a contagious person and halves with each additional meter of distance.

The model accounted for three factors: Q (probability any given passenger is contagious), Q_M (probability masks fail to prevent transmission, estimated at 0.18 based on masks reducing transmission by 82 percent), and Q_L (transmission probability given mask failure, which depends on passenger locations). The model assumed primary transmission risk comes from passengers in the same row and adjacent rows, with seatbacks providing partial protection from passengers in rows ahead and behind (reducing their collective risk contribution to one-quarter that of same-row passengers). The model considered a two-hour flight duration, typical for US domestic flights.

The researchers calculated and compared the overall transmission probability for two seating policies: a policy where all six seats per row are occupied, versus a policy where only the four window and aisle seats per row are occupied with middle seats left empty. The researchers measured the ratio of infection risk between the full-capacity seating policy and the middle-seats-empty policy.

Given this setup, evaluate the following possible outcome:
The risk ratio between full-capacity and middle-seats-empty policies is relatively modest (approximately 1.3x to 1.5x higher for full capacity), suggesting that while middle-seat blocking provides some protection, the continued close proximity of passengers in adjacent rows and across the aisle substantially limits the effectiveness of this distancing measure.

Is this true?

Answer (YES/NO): NO